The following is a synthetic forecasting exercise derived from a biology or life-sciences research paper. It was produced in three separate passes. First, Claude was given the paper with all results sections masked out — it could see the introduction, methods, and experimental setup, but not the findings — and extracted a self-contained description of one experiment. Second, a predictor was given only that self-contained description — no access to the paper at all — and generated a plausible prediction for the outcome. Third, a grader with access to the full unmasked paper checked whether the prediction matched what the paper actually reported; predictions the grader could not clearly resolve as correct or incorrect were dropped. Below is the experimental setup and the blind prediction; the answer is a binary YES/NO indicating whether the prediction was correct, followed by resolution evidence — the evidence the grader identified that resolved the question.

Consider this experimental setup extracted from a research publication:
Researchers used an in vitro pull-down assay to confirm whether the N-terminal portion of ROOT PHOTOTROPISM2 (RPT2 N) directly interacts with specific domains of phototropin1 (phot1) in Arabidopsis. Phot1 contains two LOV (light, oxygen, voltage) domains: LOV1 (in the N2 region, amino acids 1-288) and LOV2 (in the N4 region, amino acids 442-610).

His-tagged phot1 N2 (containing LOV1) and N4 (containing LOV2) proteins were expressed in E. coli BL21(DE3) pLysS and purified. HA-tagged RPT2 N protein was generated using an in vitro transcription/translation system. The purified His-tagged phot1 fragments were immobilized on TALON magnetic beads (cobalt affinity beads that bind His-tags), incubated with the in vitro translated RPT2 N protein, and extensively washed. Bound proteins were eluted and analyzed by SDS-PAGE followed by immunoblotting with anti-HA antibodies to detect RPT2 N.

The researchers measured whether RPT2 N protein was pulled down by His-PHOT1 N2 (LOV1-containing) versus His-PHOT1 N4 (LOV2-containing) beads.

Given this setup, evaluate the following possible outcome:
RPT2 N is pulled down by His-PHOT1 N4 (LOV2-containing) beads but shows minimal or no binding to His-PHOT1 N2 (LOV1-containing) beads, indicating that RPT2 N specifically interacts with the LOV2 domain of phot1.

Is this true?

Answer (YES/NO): NO